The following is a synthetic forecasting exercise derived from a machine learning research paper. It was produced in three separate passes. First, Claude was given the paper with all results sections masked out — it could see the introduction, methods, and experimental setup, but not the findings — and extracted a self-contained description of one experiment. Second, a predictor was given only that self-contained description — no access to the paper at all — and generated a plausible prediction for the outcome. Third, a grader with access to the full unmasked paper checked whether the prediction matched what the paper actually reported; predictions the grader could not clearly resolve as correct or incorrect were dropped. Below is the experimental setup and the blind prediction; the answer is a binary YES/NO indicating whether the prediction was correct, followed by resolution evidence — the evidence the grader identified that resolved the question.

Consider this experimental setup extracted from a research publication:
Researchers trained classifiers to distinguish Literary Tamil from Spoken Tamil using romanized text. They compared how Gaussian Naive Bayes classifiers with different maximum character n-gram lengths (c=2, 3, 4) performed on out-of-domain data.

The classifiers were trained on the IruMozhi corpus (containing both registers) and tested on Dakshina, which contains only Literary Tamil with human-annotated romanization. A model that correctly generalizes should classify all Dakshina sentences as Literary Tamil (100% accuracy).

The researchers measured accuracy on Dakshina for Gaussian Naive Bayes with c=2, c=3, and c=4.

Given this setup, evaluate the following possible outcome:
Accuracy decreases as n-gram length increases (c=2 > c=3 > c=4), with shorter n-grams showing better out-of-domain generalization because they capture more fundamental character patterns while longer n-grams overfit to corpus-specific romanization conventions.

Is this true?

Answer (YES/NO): NO